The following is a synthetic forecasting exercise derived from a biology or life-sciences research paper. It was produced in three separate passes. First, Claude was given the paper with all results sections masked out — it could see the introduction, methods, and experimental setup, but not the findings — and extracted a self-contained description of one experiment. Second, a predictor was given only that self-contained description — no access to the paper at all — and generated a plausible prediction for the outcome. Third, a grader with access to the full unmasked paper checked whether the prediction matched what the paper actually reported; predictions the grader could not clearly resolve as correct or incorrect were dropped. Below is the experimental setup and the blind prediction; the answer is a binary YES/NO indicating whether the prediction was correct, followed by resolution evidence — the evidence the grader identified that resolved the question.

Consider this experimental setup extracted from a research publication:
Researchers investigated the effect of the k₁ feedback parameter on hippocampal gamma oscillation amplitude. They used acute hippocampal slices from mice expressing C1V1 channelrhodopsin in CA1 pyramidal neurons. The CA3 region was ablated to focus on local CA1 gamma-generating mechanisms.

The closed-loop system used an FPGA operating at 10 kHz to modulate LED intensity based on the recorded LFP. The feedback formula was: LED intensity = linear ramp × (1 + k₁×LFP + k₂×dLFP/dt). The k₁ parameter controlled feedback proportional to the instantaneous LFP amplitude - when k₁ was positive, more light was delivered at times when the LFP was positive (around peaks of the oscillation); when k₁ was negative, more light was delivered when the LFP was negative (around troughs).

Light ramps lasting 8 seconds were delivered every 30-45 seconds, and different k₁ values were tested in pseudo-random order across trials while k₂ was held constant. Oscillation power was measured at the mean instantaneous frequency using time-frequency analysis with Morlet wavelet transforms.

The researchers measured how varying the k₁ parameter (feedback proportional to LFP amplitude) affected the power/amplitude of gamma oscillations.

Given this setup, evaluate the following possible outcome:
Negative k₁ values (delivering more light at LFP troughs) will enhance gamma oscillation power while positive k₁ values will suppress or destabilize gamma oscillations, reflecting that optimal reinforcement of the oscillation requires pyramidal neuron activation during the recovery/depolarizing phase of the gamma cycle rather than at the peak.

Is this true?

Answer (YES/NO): NO